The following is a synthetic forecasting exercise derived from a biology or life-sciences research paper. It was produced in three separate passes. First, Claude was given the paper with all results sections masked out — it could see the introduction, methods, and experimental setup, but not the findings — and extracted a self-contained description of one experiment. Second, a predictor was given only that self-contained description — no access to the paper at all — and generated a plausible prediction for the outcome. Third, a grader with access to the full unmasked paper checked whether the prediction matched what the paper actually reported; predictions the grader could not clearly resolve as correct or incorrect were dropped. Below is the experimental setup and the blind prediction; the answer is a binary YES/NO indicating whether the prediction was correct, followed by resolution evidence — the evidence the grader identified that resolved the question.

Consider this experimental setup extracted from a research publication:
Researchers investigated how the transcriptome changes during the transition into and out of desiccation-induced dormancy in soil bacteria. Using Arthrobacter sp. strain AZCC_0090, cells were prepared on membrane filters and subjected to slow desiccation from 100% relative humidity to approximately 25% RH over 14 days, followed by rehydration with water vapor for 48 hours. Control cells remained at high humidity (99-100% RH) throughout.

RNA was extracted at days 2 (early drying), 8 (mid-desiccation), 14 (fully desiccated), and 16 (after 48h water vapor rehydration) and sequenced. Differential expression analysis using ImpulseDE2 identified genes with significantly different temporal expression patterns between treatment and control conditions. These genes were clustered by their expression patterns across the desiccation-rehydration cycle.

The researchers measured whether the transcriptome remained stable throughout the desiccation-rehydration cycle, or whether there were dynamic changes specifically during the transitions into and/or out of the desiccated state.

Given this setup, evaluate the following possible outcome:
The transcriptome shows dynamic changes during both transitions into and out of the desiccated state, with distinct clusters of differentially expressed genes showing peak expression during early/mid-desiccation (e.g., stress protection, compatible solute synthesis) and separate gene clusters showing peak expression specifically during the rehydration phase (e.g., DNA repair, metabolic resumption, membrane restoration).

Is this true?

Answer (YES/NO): YES